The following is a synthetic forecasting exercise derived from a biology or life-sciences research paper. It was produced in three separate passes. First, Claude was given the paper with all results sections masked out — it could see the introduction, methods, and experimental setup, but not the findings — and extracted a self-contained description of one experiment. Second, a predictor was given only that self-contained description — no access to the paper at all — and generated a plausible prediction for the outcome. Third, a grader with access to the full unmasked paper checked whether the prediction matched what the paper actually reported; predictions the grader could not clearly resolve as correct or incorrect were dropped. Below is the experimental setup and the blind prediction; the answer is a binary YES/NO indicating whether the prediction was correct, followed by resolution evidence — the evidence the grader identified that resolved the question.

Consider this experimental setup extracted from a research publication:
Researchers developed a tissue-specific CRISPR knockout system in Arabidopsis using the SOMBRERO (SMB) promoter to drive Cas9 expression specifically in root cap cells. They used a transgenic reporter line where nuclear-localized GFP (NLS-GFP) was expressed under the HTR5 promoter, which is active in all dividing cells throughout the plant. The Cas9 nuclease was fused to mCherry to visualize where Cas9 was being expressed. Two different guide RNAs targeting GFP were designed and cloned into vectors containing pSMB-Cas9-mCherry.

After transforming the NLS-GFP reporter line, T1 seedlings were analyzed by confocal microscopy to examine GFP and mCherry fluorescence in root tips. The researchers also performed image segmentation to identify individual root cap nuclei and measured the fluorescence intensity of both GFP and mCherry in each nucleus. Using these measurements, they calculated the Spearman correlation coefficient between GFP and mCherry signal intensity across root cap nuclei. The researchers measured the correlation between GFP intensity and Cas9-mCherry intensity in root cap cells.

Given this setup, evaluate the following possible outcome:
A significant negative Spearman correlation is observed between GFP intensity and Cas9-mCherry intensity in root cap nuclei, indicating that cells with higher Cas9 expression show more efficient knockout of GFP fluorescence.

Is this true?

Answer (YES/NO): YES